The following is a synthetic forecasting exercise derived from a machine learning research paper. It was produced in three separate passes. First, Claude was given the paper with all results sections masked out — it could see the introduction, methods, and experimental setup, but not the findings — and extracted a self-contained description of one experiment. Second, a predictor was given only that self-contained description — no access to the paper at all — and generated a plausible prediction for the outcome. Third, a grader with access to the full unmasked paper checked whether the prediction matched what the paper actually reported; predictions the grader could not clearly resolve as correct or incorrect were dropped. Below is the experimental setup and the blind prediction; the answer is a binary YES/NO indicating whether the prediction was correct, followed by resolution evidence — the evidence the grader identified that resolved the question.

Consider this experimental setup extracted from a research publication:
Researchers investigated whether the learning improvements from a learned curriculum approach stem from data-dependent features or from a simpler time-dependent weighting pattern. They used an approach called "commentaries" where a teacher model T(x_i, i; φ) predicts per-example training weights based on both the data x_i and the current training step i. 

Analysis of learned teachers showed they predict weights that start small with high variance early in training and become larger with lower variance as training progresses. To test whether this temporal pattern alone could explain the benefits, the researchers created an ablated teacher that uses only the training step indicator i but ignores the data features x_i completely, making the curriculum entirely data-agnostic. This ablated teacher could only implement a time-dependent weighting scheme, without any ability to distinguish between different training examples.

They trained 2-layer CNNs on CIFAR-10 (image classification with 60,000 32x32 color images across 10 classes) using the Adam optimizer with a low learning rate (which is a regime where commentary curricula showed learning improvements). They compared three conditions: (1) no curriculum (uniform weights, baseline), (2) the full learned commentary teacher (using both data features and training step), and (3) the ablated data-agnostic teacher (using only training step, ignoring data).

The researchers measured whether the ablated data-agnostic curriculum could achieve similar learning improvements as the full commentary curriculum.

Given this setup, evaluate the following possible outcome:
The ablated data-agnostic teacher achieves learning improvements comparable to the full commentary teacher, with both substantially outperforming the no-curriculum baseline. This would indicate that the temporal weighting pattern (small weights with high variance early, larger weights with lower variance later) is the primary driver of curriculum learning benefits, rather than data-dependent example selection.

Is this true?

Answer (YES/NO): YES